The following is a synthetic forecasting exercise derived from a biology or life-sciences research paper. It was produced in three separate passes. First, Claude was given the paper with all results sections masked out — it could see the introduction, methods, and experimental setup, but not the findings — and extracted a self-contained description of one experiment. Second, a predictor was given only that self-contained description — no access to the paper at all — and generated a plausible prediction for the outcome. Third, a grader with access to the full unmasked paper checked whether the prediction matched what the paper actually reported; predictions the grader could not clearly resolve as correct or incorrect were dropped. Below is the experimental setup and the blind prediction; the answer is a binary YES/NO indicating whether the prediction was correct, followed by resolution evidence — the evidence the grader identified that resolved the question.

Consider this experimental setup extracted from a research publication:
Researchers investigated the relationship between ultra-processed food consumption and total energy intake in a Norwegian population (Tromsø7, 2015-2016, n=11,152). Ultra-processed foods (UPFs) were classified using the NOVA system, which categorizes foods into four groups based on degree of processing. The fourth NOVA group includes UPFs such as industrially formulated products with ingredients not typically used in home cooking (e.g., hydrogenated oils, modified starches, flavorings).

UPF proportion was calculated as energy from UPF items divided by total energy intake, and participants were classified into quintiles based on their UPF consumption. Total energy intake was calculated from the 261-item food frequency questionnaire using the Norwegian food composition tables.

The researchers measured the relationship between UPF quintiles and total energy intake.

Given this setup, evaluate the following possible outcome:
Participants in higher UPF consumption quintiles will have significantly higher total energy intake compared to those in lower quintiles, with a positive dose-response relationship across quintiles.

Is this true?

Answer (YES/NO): YES